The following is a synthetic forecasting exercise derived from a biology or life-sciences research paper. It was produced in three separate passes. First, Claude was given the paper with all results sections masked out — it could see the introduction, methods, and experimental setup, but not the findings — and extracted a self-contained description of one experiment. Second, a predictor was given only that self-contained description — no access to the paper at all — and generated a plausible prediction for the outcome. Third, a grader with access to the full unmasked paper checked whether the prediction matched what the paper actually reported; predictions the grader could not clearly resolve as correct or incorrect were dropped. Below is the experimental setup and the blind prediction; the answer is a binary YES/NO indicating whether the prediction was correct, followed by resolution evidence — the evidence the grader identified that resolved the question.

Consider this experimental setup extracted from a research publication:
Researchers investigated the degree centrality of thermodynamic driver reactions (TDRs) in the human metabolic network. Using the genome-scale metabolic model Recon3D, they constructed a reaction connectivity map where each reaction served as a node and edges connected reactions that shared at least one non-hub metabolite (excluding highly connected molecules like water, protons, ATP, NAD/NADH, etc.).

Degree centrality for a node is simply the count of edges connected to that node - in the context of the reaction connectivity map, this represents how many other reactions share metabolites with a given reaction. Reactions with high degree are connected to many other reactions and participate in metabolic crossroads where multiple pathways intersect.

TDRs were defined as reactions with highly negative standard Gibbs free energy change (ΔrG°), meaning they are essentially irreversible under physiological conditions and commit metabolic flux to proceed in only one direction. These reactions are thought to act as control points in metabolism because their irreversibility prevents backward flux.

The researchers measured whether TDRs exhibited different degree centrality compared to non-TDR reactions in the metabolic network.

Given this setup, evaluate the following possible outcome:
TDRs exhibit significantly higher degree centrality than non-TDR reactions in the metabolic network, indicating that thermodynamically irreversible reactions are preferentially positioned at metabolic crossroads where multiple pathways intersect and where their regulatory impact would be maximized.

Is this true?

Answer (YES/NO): NO